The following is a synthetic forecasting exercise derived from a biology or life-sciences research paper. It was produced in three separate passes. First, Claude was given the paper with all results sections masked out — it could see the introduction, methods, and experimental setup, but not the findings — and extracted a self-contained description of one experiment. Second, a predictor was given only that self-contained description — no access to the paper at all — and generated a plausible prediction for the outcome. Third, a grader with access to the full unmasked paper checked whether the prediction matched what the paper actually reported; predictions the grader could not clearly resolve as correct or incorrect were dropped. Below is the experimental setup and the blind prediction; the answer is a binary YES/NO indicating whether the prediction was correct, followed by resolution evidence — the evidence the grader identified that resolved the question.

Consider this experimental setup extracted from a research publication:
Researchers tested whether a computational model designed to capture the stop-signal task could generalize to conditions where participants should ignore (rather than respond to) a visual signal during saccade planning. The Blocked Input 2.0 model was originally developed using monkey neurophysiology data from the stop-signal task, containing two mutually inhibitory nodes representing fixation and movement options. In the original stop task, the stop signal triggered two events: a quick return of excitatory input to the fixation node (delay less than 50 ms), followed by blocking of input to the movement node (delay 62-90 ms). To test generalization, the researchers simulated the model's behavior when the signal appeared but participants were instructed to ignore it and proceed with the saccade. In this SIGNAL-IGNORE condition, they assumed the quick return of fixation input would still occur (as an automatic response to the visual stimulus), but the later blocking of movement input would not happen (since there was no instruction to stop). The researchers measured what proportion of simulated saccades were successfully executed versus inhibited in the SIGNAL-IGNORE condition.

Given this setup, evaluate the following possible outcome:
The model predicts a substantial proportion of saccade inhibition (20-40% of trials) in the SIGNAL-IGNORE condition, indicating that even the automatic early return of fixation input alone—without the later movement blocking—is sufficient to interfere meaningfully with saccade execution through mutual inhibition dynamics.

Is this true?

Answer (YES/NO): NO